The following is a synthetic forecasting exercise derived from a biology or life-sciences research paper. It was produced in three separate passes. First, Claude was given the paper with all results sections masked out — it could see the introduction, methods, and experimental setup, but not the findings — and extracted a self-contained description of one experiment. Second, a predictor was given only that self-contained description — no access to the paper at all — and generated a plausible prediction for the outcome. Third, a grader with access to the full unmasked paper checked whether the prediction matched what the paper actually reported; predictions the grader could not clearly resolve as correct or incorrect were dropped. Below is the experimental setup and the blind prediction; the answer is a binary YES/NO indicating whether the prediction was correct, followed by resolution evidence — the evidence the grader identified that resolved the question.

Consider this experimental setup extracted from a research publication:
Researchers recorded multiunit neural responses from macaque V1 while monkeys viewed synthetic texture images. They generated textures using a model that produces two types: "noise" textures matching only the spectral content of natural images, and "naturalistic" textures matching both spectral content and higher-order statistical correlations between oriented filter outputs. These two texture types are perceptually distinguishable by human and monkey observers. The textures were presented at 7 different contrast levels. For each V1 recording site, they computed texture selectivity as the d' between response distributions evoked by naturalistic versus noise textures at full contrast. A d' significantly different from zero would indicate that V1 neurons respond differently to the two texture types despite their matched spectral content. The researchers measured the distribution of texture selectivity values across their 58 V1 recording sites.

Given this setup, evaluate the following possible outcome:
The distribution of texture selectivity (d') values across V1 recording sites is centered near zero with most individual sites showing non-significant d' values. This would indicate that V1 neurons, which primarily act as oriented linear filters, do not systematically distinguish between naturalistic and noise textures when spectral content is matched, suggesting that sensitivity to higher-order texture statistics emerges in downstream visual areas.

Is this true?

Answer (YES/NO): YES